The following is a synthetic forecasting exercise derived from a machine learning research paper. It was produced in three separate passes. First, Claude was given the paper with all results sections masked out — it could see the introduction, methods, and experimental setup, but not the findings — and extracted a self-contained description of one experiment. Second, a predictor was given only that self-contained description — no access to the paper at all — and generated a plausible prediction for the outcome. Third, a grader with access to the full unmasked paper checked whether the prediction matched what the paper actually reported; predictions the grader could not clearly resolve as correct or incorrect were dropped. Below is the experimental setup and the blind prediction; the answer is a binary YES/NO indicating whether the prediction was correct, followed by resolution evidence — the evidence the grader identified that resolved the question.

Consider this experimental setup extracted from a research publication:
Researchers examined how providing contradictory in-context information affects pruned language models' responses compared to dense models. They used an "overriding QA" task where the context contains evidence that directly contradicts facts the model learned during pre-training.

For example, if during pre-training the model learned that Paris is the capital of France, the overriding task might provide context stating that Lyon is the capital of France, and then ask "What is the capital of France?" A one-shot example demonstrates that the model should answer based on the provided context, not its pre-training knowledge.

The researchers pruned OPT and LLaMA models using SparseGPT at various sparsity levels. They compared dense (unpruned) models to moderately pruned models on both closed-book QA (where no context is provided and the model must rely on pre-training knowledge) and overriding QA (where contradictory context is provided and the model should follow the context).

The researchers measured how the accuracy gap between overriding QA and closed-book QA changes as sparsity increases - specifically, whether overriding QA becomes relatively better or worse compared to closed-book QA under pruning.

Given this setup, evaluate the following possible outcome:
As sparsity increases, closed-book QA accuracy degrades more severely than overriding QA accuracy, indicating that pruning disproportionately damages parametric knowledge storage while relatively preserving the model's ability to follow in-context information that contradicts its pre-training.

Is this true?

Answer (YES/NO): YES